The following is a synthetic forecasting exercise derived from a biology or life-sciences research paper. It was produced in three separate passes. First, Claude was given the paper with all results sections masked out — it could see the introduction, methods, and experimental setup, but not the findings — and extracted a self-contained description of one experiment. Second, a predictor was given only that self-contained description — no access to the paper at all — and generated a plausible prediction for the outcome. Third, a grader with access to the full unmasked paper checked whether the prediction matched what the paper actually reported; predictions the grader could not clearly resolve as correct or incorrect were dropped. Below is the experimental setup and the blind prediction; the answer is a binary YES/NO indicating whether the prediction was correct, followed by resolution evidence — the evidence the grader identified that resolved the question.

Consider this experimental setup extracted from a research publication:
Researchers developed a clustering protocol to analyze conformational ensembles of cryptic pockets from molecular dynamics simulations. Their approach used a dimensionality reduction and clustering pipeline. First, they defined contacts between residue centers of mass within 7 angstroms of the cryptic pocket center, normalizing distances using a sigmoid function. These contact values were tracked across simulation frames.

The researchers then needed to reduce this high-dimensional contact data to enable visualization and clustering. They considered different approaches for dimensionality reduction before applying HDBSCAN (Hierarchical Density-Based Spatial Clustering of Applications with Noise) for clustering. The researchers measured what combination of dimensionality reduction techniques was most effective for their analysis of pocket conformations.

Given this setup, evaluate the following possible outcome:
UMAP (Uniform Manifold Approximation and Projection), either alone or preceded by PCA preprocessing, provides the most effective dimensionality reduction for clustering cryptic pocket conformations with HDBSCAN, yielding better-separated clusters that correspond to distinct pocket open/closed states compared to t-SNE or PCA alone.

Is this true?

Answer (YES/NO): NO